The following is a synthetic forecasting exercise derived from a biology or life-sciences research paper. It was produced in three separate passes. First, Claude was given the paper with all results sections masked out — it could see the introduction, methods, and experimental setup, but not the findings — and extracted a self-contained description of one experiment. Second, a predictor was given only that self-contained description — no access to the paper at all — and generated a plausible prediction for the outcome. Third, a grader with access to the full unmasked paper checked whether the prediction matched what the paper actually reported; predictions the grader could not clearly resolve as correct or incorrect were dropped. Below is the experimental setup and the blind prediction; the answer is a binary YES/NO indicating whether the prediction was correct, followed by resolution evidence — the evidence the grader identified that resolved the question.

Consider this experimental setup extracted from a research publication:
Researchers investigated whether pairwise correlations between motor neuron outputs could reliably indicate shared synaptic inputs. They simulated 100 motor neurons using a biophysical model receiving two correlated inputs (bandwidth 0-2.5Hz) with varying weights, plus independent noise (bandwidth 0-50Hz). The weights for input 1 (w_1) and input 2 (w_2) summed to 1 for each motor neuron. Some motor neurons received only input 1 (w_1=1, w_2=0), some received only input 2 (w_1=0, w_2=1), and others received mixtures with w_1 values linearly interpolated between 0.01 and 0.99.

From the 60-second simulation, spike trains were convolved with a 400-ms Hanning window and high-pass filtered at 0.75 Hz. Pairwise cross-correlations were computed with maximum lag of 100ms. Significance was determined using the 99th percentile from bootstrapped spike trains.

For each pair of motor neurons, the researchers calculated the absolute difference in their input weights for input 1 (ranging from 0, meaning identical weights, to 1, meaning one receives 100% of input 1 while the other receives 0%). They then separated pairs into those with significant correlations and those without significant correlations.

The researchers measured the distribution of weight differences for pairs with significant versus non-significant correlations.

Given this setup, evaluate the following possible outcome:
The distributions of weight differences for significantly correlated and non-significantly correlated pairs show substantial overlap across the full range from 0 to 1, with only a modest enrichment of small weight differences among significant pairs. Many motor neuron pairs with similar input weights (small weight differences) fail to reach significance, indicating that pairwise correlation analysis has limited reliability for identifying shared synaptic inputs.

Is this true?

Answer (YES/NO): NO